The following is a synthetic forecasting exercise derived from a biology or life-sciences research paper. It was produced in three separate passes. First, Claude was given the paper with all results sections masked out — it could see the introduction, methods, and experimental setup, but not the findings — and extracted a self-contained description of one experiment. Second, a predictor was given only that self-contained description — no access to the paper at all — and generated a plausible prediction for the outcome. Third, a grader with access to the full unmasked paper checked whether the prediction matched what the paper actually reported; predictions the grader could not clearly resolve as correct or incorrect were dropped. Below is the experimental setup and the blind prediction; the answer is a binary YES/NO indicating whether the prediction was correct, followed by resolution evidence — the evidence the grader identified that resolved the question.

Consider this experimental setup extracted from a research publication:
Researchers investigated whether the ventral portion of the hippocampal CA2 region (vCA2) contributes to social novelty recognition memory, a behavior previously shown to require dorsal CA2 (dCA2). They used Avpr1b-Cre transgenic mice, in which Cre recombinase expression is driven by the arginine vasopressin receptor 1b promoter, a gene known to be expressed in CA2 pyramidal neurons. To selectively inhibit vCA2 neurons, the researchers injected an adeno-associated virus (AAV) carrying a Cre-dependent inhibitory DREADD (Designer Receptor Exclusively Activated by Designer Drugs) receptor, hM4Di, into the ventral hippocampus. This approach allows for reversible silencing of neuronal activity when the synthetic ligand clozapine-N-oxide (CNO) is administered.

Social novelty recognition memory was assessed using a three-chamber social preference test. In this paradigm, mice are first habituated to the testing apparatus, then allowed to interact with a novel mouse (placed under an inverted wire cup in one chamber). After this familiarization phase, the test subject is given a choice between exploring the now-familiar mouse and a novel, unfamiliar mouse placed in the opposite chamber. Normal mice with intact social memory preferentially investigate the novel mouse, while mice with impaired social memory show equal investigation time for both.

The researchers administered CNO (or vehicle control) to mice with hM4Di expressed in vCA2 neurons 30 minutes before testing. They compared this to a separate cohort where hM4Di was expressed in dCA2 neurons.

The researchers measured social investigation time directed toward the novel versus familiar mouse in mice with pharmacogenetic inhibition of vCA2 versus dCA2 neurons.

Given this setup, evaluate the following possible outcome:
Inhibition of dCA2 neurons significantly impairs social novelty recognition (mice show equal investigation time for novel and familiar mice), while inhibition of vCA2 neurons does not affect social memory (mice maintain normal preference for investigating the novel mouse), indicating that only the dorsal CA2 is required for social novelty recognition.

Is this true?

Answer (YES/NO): YES